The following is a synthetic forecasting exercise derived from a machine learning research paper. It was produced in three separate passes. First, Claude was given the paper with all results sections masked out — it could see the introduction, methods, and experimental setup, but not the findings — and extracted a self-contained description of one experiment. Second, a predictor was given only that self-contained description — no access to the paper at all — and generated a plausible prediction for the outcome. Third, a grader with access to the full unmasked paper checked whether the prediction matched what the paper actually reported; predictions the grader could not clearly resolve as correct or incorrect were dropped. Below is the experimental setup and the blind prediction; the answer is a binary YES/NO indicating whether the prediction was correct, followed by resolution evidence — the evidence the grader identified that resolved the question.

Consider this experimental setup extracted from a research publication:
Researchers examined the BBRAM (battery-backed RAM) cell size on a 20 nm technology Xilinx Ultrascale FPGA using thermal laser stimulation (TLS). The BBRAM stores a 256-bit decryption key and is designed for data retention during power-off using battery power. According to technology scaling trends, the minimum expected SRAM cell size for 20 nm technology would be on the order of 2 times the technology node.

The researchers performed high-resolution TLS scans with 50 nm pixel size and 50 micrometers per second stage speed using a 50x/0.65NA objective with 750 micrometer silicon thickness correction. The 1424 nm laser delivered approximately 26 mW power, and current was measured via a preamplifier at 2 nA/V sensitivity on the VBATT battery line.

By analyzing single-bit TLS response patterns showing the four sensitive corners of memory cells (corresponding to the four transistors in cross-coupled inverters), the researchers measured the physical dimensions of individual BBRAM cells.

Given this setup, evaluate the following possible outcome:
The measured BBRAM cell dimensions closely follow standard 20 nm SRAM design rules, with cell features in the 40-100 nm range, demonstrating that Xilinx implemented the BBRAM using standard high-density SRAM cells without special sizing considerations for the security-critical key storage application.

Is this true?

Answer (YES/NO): NO